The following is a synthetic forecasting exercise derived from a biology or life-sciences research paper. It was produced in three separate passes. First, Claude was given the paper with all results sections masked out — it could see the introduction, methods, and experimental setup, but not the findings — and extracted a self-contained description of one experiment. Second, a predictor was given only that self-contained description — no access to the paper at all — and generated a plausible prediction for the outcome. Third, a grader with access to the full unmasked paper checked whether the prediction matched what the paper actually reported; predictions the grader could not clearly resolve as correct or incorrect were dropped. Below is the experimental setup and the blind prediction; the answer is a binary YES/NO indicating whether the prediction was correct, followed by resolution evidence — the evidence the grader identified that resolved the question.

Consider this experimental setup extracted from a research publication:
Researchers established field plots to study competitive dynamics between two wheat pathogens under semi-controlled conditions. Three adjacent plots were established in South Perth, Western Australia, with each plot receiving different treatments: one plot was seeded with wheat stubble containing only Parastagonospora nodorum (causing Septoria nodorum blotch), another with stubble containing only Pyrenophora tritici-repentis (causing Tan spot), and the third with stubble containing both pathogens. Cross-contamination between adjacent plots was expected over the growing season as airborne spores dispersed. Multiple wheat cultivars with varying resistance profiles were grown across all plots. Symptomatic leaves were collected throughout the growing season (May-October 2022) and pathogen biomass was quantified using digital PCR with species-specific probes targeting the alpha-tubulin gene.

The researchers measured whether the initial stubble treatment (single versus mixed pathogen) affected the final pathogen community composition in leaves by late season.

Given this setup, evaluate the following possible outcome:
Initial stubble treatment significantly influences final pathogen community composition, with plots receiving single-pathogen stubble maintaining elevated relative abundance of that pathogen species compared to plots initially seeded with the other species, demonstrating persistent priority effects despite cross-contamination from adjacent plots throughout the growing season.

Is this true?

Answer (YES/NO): NO